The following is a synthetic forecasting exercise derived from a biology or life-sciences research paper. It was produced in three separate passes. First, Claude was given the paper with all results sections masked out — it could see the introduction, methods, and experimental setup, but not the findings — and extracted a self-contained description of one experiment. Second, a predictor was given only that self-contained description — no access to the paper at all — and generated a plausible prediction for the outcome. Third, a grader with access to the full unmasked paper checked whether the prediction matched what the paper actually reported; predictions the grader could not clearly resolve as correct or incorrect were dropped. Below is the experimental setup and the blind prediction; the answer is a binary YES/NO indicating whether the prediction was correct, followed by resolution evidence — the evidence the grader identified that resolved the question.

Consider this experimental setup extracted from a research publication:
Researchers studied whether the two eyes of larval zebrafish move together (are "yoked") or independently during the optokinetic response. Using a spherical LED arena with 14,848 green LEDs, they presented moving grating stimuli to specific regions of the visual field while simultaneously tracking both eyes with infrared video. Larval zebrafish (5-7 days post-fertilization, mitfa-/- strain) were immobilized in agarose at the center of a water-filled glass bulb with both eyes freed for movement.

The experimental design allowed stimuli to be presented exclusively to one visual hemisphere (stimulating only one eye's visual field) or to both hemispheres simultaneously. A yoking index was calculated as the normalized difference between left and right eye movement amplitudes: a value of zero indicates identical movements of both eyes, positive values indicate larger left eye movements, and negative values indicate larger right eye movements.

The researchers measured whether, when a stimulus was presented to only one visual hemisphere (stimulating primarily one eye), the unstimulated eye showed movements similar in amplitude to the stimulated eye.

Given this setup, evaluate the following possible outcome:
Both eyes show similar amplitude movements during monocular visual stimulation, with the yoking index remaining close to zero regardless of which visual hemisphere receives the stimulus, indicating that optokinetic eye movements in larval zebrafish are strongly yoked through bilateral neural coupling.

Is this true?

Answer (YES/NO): NO